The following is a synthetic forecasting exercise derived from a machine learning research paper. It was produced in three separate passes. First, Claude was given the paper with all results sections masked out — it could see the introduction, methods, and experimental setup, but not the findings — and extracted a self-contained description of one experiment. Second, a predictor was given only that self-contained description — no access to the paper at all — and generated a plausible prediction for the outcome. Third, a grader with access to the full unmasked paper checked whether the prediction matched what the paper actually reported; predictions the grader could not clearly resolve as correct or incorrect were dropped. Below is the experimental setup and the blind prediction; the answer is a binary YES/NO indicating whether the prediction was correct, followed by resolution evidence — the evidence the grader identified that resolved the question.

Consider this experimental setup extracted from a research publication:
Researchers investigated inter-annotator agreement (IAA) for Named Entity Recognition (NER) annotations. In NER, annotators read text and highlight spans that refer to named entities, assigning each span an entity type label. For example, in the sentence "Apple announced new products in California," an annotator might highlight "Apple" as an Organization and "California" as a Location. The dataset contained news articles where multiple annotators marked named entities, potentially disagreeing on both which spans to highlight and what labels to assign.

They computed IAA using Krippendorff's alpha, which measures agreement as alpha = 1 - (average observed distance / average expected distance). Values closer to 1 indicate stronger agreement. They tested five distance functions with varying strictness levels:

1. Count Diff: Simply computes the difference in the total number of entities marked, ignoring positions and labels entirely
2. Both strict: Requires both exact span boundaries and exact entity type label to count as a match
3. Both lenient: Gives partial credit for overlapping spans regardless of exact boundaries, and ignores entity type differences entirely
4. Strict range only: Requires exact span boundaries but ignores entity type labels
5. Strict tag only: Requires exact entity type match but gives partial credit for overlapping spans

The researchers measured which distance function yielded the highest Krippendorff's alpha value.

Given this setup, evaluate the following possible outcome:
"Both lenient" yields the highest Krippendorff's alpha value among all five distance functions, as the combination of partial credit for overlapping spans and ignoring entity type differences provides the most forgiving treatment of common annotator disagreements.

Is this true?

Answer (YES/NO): YES